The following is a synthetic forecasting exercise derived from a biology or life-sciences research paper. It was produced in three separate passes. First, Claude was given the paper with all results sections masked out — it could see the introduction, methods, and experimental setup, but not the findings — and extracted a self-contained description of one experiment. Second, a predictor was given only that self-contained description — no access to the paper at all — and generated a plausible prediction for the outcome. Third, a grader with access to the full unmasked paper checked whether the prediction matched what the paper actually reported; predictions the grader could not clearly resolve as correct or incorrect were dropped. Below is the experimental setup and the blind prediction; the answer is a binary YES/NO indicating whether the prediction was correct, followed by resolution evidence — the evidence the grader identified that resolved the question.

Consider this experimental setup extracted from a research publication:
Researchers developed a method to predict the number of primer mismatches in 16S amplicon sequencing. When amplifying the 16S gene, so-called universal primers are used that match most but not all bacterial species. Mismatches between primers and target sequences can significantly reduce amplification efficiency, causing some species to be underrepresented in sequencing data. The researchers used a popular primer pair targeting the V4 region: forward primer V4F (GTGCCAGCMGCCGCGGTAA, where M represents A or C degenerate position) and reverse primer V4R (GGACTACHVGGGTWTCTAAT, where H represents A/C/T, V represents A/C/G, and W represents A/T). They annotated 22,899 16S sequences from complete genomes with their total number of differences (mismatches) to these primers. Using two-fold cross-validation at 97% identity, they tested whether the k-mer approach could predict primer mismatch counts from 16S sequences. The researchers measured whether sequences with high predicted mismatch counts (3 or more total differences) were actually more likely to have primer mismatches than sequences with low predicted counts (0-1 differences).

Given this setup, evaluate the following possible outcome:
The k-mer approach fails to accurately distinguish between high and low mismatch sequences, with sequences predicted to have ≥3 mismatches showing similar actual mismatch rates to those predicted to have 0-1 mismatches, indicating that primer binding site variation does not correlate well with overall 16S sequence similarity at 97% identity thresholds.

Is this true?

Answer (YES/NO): NO